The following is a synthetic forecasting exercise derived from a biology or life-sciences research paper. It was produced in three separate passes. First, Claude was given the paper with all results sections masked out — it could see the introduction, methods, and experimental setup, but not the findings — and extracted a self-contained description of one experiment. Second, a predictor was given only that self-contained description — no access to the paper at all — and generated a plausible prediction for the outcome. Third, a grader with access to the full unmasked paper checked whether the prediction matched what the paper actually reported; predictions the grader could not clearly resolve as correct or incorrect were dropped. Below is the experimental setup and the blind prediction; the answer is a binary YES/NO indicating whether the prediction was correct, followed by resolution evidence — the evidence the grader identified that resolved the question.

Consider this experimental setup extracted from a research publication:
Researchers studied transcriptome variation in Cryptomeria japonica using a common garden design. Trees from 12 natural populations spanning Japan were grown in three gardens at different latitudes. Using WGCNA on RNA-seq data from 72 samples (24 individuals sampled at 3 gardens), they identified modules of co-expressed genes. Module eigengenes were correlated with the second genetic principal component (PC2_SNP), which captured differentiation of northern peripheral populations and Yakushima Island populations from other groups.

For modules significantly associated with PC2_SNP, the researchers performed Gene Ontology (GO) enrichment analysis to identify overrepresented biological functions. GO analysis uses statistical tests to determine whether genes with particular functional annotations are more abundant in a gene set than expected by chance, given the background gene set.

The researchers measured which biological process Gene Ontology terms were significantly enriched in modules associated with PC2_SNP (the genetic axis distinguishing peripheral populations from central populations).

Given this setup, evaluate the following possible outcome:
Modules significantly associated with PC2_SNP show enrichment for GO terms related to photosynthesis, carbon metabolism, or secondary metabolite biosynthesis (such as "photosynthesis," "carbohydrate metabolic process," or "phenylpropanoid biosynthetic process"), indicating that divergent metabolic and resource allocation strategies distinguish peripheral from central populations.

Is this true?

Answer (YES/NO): NO